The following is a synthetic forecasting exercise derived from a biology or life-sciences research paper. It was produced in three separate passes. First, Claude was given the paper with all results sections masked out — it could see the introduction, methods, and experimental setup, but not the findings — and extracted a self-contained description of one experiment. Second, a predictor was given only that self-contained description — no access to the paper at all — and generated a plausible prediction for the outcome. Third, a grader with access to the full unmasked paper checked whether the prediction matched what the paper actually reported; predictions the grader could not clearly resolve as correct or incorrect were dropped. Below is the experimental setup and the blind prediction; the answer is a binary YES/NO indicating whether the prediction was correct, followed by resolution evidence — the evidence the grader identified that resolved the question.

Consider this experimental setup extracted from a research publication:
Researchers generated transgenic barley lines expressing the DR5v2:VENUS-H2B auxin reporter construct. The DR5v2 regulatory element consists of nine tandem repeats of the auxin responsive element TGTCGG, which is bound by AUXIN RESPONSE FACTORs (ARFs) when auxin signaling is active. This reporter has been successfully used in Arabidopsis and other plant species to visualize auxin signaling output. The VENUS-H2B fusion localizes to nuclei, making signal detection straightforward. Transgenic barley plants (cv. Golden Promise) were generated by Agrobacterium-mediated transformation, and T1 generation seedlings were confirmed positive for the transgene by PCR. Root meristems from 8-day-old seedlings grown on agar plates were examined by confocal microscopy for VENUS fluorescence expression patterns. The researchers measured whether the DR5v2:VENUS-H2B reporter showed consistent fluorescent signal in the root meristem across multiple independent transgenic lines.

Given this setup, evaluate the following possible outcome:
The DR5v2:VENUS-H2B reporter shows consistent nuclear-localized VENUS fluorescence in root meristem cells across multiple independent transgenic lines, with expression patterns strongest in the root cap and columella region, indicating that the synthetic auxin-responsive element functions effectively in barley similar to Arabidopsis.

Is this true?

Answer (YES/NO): NO